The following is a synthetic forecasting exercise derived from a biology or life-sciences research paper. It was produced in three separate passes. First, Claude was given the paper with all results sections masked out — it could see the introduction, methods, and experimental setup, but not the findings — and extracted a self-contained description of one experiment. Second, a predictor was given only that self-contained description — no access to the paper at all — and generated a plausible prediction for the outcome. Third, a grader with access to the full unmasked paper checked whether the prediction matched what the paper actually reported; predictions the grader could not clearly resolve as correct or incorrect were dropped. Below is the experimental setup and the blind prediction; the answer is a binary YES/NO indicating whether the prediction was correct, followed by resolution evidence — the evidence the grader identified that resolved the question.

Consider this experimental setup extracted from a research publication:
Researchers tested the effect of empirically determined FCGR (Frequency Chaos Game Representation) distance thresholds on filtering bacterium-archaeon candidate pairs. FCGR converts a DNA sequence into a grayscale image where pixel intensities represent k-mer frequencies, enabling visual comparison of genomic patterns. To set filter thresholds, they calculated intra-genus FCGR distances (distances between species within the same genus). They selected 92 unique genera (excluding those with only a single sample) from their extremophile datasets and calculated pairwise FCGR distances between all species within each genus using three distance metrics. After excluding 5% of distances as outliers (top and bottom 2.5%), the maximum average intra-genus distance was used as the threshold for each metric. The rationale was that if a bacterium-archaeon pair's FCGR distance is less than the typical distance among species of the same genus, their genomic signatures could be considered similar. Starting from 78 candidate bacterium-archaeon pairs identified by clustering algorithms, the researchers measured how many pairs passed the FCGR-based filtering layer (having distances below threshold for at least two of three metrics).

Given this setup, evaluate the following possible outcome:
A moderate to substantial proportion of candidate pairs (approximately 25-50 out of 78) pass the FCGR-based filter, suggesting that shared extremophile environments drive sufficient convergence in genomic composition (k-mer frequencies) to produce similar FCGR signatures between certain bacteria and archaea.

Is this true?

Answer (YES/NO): YES